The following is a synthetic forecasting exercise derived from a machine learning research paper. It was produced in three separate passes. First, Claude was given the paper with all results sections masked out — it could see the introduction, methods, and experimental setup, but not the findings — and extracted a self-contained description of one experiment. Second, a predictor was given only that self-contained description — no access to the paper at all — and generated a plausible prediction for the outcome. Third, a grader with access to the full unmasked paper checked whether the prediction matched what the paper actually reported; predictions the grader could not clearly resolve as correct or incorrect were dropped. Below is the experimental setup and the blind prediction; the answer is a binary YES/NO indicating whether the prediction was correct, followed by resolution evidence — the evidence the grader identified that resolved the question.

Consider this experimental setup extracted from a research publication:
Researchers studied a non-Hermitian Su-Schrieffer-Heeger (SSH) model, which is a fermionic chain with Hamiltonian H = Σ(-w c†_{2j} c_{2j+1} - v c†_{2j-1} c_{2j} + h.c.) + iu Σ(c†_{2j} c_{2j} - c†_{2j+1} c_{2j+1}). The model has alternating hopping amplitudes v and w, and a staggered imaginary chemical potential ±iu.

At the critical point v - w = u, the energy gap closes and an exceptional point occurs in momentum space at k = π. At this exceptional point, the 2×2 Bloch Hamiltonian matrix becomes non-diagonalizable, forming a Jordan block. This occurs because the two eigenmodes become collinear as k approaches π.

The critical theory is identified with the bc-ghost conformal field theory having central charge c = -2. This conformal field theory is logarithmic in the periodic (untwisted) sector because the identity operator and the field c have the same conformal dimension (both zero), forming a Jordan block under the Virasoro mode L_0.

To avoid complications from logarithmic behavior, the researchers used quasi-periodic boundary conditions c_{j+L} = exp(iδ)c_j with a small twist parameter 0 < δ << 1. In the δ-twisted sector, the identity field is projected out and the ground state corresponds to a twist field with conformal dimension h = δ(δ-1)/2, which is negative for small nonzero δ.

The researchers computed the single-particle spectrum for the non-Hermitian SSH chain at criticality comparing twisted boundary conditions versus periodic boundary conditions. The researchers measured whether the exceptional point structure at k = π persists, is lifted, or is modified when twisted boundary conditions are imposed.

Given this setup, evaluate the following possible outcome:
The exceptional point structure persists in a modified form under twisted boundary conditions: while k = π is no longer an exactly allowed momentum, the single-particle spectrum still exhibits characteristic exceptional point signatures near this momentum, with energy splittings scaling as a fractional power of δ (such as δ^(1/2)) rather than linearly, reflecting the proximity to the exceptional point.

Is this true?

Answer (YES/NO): NO